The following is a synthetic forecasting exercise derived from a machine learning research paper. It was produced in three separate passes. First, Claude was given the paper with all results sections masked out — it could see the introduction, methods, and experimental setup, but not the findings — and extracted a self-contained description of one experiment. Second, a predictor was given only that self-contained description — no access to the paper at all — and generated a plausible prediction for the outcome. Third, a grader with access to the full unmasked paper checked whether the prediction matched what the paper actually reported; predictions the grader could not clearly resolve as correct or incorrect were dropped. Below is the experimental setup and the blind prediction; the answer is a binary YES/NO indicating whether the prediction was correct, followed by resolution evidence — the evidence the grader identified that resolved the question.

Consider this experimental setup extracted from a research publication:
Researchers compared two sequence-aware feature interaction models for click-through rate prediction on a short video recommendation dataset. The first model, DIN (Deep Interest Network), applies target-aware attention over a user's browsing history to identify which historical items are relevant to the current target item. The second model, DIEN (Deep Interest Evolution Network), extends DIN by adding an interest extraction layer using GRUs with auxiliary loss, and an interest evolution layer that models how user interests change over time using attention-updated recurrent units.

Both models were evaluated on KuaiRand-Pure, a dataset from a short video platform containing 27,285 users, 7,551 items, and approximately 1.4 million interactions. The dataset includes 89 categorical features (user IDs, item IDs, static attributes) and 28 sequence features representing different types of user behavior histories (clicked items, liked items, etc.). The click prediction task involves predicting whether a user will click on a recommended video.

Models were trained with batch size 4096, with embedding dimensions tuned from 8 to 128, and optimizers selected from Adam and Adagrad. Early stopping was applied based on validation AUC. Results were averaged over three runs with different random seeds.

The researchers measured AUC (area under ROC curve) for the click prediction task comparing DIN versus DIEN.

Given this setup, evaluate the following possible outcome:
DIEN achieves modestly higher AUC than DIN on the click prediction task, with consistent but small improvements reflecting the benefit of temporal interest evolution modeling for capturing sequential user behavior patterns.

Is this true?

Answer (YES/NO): NO